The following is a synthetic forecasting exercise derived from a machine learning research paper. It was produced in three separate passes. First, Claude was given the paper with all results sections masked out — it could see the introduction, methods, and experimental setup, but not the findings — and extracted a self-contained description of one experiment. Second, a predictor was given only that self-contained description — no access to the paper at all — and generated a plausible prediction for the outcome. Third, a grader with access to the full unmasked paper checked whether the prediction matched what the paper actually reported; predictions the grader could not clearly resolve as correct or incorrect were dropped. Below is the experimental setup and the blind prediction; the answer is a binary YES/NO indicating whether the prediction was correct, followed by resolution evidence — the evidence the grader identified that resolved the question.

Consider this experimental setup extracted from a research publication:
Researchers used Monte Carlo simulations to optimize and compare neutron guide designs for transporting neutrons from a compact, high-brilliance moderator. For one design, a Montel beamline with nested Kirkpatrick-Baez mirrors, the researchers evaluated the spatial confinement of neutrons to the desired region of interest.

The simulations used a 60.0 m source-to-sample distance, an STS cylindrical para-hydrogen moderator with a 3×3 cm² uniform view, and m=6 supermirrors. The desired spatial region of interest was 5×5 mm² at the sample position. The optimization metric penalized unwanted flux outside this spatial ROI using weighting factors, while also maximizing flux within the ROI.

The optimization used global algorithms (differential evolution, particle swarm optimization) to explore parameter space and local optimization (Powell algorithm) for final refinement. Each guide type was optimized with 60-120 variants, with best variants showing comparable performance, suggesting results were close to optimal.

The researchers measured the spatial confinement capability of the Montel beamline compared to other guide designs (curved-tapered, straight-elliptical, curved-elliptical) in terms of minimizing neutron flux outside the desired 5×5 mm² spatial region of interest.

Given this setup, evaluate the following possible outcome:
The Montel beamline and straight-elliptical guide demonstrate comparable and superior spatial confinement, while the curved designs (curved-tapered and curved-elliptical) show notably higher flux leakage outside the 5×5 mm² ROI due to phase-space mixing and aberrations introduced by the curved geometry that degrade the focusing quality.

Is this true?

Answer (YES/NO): NO